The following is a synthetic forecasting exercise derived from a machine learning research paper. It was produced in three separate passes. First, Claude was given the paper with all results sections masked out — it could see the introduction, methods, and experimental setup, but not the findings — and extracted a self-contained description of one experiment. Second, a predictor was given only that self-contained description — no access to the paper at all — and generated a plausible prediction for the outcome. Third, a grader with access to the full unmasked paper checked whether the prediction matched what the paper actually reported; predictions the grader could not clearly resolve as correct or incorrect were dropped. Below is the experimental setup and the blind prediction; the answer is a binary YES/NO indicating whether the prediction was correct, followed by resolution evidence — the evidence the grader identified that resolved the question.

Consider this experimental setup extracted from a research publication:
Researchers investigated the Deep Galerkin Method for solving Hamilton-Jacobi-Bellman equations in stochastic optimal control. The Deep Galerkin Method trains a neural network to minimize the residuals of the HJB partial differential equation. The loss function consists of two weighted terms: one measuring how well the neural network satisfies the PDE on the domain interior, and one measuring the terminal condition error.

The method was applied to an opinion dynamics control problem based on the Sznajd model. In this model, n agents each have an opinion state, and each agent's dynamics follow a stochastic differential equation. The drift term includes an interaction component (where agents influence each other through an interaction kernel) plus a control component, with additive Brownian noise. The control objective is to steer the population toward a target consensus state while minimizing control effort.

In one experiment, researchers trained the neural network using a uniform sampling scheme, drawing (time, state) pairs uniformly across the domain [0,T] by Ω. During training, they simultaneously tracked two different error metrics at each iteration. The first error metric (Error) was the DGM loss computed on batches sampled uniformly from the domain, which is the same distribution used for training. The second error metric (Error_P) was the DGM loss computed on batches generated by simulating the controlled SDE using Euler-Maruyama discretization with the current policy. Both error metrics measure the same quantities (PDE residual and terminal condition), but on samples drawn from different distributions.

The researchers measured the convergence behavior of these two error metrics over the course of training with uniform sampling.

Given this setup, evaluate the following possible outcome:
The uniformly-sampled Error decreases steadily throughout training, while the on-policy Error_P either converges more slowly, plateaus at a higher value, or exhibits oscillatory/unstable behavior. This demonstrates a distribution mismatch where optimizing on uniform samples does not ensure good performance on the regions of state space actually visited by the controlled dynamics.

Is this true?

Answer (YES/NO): YES